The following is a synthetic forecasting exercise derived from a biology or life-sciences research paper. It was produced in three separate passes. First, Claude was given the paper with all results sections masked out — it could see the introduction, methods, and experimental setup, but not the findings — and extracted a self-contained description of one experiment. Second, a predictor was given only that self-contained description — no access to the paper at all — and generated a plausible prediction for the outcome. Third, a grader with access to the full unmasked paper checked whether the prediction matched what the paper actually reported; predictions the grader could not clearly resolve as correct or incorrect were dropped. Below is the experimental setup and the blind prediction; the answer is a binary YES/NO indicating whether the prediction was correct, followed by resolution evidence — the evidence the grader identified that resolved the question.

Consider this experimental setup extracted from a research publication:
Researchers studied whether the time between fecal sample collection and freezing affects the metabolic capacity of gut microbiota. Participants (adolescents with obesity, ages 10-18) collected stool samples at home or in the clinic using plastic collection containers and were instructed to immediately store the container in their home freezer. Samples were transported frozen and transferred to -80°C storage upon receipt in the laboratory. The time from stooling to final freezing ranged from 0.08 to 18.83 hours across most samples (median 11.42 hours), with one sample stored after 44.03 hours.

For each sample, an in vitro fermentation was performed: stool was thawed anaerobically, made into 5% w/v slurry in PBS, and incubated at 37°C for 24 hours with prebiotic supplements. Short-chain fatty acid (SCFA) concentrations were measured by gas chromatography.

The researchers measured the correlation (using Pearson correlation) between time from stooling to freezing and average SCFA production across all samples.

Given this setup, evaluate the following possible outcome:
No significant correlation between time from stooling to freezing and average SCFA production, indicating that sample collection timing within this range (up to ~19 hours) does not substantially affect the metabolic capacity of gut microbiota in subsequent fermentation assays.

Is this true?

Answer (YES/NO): YES